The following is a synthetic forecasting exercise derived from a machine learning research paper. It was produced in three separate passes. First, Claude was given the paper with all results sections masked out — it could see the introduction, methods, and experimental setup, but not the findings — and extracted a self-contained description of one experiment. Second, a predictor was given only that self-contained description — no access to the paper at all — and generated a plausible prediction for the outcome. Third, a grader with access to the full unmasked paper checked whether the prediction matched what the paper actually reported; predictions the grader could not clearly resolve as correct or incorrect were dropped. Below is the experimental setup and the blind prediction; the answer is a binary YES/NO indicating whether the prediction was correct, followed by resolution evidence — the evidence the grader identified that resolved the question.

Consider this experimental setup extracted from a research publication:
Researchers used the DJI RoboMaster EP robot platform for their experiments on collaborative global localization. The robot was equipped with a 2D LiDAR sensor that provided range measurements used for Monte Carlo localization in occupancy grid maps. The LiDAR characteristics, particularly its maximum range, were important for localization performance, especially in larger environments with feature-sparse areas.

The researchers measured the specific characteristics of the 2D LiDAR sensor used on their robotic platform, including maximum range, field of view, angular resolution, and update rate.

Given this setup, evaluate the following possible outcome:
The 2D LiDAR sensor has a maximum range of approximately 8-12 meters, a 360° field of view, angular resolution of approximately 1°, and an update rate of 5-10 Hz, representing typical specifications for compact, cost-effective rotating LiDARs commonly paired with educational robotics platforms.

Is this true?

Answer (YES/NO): NO